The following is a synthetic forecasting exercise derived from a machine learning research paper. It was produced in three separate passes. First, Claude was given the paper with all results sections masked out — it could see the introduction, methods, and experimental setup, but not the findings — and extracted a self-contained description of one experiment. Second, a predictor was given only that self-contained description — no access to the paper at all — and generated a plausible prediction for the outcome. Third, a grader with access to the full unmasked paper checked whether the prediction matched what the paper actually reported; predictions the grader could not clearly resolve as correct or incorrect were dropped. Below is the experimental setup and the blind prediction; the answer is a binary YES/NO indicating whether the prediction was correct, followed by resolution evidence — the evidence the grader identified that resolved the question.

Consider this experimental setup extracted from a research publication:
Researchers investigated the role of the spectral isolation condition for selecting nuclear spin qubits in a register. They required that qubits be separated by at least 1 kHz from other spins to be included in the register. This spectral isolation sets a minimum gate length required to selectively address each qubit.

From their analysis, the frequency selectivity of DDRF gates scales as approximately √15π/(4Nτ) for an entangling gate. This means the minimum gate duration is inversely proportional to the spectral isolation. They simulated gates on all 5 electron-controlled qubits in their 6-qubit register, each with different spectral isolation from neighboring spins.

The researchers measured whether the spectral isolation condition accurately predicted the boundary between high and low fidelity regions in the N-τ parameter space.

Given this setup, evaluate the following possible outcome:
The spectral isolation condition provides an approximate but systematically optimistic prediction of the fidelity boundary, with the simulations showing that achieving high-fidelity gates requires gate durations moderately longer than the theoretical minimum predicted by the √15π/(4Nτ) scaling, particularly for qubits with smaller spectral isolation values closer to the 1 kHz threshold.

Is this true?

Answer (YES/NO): NO